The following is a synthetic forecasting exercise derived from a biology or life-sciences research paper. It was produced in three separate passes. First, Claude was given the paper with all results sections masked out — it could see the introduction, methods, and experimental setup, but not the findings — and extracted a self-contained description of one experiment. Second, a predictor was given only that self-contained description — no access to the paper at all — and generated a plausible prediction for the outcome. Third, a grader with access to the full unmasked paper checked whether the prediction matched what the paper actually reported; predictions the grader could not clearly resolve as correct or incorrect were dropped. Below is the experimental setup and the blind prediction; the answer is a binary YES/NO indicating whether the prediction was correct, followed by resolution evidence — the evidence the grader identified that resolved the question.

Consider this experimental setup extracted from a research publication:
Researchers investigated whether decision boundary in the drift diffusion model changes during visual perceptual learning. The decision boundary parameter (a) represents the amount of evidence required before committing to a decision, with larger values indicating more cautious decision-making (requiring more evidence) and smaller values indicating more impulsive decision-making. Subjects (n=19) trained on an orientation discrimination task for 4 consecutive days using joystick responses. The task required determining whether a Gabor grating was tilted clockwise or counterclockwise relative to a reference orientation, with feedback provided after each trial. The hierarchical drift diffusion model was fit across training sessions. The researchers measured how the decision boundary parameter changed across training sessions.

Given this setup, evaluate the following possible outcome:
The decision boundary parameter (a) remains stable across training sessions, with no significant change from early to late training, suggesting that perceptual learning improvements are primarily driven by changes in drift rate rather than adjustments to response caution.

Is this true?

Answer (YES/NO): YES